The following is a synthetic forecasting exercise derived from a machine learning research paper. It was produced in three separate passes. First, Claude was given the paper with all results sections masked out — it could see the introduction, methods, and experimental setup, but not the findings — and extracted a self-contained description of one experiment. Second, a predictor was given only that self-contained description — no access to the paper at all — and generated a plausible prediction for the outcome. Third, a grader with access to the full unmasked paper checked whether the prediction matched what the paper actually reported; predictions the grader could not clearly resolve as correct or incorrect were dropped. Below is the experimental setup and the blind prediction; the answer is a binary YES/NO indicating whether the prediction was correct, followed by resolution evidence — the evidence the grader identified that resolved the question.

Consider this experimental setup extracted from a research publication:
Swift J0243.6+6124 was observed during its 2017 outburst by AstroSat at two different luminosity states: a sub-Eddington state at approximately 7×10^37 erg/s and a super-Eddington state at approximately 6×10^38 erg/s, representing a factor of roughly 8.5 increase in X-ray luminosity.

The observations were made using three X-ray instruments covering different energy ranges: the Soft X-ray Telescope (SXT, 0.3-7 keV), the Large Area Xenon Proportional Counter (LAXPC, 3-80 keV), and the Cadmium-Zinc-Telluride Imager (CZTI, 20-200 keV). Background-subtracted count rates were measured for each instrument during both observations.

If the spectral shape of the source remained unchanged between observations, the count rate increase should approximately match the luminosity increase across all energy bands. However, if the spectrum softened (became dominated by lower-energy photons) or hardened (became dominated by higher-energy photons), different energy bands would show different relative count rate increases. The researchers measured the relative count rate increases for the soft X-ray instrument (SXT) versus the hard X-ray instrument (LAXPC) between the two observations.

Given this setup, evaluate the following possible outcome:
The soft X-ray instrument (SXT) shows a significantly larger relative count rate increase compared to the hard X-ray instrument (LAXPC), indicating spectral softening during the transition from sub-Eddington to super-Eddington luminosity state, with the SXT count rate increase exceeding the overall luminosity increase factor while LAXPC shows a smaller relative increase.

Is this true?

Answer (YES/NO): YES